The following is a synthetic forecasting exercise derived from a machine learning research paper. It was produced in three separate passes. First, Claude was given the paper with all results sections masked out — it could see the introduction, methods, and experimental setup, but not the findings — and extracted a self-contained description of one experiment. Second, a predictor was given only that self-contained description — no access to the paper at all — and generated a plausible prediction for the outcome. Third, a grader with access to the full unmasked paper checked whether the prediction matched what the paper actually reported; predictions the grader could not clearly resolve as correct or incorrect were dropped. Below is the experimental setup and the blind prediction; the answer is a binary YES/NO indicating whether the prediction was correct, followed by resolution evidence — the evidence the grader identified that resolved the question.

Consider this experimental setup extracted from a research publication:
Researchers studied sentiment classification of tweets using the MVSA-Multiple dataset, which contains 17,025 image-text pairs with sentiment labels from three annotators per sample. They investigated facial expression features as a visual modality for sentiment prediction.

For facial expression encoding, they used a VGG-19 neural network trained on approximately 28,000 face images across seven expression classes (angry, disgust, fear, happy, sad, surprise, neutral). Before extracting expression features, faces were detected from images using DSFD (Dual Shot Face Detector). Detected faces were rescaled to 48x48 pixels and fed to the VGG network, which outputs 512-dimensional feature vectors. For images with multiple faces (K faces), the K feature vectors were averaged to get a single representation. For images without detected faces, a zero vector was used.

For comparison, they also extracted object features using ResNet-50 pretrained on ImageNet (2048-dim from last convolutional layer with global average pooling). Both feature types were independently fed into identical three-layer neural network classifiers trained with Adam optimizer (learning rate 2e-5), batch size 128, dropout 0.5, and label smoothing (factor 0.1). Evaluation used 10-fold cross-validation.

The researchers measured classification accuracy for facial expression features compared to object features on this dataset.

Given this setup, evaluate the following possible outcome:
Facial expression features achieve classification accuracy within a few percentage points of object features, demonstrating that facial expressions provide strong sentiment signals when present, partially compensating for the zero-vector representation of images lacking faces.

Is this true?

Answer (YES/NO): NO